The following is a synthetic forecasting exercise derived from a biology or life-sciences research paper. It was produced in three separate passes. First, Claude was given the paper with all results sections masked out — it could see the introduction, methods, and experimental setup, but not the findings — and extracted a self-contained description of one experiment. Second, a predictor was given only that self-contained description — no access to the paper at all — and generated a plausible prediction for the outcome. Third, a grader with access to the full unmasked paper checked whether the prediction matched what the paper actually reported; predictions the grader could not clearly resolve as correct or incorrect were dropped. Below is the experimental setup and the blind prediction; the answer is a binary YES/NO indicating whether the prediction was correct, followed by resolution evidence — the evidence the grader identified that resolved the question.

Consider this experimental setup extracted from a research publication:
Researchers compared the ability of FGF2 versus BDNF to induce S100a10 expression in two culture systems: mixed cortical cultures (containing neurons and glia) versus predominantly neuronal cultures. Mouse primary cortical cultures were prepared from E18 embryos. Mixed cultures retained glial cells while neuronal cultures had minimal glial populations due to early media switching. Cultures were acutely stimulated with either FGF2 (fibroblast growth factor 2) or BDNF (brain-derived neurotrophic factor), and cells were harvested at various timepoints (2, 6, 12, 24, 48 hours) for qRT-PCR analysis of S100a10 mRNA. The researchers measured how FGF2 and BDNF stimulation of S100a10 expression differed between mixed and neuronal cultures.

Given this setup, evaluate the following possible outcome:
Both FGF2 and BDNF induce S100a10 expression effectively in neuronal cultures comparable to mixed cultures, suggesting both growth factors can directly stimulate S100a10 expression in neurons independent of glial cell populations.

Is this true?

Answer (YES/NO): NO